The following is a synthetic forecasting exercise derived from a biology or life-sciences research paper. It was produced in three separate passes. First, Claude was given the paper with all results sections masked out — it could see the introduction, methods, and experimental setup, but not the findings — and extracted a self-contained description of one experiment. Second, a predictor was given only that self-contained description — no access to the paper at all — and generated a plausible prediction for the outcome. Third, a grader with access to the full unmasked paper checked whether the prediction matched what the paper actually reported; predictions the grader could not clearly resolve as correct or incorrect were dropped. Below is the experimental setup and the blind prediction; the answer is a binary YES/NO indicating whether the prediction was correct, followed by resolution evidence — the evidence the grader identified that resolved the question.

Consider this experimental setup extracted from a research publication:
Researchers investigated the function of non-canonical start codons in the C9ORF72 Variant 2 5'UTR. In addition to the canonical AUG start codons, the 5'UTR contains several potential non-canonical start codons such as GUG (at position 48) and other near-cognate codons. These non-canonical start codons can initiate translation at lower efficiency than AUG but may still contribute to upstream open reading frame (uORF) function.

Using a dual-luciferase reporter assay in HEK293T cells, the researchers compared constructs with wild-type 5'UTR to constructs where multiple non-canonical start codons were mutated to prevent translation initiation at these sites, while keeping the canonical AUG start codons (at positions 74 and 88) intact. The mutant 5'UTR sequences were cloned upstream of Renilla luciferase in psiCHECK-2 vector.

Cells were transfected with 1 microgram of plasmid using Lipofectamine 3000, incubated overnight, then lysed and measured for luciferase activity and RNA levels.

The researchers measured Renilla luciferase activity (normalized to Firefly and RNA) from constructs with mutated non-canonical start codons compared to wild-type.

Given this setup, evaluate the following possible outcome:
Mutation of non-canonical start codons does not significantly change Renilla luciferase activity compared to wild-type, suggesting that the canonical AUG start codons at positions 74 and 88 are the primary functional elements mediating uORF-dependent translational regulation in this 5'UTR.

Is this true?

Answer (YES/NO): NO